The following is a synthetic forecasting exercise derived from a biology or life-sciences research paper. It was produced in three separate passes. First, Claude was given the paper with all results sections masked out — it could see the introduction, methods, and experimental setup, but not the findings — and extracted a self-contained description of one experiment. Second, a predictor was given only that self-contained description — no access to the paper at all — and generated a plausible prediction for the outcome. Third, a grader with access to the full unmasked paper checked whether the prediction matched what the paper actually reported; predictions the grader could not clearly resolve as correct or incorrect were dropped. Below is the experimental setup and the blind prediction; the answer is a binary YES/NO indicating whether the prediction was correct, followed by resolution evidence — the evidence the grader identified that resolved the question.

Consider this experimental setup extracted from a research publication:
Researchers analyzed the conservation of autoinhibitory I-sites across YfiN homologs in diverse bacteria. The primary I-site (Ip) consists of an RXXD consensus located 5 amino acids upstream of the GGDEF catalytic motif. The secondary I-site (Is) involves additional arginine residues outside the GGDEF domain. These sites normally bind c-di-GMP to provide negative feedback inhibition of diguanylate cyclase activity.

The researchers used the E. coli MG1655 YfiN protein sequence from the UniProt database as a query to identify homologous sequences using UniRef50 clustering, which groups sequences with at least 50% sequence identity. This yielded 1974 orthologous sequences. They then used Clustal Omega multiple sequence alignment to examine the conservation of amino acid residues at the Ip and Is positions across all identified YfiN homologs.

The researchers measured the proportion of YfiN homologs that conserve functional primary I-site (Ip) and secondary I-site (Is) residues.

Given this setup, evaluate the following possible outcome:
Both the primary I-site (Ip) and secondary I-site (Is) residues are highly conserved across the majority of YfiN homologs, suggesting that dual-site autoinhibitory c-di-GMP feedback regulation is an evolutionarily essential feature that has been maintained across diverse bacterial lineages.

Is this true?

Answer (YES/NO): NO